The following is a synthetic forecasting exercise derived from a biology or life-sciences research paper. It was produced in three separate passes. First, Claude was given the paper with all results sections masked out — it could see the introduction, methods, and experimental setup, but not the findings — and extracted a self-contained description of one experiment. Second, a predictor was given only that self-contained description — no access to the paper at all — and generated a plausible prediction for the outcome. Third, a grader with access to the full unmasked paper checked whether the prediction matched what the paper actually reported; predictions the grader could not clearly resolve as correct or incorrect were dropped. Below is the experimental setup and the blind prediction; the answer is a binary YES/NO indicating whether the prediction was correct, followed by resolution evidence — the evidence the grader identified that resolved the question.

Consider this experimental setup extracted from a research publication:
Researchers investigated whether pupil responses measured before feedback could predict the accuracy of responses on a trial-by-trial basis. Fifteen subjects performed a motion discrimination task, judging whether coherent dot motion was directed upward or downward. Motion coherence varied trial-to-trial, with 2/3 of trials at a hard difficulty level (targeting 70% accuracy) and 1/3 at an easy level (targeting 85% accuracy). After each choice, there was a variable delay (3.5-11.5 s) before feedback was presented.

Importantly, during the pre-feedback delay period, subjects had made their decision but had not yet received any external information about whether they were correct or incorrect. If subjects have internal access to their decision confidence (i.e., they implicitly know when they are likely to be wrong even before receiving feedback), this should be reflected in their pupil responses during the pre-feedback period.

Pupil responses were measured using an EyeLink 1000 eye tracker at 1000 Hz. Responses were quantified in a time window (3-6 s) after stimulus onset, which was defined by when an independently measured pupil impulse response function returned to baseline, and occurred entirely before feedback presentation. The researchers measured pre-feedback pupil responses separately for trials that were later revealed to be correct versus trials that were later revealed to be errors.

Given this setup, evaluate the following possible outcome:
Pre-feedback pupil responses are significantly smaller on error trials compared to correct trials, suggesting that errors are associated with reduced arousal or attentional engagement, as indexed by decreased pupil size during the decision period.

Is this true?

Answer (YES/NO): NO